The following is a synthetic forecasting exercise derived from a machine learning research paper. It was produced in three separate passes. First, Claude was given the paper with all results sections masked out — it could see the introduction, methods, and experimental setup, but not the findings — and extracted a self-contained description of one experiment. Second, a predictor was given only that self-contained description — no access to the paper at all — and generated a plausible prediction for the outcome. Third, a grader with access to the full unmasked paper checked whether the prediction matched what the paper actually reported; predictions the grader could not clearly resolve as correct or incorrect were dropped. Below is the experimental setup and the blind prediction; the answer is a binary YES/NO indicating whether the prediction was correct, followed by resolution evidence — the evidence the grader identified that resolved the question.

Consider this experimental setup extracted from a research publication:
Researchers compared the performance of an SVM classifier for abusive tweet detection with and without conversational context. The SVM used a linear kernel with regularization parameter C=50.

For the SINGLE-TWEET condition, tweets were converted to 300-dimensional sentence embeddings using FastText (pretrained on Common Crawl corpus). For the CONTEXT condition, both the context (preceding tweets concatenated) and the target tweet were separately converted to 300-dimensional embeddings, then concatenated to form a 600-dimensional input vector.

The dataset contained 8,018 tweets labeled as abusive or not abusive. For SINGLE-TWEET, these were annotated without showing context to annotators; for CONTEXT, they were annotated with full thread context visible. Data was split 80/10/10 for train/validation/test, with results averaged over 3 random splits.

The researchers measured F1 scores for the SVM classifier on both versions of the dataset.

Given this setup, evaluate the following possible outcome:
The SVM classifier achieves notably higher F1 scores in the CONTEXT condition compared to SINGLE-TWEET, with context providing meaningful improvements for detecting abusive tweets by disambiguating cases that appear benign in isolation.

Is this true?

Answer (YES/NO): NO